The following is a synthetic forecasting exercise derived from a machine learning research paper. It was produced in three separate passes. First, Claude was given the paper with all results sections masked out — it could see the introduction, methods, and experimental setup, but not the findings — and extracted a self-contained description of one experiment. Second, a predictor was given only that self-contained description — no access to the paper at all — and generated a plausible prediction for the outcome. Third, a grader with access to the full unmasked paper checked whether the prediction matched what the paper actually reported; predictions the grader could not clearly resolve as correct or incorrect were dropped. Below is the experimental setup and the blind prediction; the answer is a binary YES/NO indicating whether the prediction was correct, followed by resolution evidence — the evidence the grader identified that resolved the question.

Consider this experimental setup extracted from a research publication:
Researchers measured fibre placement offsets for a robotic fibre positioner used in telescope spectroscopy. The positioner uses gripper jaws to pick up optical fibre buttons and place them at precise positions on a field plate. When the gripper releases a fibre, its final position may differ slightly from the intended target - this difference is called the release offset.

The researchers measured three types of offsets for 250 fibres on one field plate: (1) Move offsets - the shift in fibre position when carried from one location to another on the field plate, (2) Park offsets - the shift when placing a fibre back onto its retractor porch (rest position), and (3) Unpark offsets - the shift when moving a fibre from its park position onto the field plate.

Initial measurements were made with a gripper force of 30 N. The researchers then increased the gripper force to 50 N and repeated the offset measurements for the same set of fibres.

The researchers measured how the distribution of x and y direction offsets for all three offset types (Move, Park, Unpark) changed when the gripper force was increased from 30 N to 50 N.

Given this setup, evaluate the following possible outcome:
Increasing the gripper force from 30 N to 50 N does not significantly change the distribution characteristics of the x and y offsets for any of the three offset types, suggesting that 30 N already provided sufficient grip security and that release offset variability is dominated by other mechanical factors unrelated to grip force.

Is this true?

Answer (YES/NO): NO